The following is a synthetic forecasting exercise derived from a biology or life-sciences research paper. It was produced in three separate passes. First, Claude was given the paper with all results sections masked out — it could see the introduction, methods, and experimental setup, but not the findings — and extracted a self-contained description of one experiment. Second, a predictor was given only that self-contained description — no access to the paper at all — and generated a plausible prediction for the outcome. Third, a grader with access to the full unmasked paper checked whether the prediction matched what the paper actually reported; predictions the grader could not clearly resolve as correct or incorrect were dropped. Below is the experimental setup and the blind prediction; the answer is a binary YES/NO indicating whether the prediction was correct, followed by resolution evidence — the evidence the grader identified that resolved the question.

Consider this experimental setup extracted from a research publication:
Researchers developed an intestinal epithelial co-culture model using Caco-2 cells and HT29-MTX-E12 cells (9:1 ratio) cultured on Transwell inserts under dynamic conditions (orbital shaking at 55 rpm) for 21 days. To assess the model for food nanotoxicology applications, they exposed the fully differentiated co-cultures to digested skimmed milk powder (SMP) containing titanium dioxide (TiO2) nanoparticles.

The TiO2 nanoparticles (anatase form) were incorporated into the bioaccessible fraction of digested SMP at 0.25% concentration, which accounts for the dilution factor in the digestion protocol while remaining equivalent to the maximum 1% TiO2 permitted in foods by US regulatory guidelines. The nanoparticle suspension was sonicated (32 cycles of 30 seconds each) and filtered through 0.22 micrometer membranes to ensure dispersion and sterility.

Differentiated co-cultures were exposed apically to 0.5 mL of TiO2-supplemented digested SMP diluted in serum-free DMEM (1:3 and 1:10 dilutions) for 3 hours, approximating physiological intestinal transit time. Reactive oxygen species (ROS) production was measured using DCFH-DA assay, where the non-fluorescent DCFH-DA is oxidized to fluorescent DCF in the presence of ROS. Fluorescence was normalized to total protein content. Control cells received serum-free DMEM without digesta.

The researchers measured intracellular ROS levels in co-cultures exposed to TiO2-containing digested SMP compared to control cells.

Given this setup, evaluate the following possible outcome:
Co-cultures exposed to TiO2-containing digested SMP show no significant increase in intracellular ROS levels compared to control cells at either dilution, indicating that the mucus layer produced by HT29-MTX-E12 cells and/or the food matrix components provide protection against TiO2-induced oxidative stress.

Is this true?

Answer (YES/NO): NO